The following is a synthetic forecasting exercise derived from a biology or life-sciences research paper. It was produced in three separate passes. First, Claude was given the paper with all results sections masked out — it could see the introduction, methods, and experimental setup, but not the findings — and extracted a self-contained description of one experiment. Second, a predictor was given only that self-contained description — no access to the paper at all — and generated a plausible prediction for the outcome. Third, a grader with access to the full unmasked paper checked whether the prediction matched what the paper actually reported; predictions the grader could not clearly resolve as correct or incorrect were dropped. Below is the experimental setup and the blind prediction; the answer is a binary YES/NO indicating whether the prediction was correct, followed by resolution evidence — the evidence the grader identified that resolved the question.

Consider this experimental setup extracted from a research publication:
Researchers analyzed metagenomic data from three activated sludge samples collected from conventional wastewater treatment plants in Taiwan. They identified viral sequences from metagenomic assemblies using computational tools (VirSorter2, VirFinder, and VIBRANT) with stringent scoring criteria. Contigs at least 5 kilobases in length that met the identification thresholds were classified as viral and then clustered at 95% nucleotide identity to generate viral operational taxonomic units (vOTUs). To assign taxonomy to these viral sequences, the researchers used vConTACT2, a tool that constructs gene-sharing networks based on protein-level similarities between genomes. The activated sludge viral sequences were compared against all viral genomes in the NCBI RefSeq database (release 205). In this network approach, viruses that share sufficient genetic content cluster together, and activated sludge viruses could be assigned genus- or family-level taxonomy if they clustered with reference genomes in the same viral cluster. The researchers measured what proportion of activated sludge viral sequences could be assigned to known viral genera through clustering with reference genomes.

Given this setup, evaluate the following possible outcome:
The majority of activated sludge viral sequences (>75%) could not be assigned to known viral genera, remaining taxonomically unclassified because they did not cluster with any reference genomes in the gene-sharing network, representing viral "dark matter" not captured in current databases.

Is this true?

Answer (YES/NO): YES